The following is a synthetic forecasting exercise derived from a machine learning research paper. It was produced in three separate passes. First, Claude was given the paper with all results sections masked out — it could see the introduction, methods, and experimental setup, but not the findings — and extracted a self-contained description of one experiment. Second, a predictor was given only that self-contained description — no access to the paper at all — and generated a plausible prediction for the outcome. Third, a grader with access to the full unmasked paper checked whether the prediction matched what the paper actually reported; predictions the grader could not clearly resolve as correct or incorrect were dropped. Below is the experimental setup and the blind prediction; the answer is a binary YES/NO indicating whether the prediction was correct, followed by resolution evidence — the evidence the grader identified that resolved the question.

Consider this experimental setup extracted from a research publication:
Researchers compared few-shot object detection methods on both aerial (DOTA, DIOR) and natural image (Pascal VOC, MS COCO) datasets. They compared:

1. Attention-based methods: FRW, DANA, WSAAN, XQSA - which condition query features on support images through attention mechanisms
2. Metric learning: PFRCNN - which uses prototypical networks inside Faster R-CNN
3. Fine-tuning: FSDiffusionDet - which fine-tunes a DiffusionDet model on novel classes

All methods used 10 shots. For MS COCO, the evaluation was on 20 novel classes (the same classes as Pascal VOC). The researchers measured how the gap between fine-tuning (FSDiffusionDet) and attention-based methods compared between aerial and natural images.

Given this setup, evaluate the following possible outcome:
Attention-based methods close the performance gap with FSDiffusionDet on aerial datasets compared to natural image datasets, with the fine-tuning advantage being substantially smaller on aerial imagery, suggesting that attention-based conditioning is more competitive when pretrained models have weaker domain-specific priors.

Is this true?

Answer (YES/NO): NO